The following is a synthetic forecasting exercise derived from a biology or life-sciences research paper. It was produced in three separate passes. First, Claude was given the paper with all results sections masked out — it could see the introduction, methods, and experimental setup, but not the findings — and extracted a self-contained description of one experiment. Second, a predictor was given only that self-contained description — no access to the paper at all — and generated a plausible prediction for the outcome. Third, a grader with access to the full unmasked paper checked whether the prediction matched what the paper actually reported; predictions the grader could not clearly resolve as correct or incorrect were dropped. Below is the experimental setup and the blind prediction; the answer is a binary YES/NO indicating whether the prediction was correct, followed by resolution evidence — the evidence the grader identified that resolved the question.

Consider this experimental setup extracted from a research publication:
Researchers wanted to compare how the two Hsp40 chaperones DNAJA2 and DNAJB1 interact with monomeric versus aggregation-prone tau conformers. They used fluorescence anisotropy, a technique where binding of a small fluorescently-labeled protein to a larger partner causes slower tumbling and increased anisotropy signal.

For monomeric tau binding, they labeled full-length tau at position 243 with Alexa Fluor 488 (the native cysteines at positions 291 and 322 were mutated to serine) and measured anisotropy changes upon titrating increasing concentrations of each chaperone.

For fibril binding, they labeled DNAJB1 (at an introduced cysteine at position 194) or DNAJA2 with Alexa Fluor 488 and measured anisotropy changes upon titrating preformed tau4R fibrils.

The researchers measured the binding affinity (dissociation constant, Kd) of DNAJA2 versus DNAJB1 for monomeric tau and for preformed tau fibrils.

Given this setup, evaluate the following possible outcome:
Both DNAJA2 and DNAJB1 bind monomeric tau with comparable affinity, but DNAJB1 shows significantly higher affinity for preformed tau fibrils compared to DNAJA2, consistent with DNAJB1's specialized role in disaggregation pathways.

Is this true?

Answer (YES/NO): NO